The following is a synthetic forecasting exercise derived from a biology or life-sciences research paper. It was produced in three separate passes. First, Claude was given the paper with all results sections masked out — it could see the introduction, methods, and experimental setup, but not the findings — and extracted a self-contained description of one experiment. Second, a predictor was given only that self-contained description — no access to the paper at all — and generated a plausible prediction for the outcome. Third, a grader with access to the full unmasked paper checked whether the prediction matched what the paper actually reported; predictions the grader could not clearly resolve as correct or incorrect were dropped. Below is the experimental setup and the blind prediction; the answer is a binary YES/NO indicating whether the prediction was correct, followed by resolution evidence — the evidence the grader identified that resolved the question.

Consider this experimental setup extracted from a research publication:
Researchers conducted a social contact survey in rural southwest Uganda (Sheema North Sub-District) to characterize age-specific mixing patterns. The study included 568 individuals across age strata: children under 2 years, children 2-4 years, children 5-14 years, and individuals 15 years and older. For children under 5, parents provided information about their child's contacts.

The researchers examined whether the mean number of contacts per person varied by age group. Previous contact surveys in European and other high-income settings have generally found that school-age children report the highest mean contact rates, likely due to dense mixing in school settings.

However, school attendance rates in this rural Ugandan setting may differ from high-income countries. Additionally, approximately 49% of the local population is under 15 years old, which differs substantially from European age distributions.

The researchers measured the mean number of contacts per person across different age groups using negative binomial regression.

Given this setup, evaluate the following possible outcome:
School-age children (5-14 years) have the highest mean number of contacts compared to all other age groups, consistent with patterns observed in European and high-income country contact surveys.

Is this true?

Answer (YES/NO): YES